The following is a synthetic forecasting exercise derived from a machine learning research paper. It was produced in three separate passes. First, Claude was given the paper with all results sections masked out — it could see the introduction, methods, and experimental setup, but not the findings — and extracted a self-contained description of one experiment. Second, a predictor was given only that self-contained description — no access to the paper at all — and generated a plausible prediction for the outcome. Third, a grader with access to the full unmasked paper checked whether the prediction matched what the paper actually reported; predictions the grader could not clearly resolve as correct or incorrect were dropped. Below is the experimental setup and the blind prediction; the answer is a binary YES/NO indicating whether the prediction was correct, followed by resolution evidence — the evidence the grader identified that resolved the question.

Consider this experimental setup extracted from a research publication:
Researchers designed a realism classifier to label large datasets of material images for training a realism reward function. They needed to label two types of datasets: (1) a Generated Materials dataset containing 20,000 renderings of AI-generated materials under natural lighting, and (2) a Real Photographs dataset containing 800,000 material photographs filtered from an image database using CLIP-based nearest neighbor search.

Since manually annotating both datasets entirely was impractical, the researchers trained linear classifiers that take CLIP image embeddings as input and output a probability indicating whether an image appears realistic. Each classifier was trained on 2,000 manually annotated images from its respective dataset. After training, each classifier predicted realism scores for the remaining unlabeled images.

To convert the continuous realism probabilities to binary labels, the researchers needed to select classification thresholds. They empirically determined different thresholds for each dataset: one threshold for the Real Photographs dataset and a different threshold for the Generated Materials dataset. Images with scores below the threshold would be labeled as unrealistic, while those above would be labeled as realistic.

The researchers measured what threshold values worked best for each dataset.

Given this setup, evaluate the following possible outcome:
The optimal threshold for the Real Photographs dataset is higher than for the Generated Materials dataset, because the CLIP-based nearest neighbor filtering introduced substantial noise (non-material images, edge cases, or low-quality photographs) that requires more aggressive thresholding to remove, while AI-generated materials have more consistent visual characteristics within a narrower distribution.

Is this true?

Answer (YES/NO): NO